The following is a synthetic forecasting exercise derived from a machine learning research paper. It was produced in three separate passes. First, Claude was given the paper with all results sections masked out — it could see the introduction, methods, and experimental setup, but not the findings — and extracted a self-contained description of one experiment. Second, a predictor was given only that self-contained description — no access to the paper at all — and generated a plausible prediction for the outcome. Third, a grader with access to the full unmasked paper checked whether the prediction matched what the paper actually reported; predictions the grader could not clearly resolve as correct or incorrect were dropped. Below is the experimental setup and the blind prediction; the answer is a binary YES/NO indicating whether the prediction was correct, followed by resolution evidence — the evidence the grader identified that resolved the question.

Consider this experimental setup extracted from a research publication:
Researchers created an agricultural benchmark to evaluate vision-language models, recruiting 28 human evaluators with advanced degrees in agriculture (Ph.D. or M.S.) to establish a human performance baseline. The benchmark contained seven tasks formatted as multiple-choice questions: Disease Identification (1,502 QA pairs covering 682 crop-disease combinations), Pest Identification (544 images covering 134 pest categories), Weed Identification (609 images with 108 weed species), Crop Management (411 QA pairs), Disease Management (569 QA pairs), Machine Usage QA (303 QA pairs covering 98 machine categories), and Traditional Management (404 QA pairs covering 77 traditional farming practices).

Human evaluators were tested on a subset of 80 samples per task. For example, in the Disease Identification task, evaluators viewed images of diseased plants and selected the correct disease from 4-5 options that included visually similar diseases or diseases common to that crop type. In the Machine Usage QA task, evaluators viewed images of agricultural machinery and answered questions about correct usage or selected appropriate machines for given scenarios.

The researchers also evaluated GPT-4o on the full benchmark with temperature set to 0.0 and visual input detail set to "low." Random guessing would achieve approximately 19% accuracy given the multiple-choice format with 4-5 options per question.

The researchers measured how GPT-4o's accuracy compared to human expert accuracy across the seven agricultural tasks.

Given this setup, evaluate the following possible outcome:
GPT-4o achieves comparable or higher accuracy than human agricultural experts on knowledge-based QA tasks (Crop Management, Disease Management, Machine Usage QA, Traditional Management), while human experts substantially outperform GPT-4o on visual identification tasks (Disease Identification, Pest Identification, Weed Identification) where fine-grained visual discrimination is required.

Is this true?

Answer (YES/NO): NO